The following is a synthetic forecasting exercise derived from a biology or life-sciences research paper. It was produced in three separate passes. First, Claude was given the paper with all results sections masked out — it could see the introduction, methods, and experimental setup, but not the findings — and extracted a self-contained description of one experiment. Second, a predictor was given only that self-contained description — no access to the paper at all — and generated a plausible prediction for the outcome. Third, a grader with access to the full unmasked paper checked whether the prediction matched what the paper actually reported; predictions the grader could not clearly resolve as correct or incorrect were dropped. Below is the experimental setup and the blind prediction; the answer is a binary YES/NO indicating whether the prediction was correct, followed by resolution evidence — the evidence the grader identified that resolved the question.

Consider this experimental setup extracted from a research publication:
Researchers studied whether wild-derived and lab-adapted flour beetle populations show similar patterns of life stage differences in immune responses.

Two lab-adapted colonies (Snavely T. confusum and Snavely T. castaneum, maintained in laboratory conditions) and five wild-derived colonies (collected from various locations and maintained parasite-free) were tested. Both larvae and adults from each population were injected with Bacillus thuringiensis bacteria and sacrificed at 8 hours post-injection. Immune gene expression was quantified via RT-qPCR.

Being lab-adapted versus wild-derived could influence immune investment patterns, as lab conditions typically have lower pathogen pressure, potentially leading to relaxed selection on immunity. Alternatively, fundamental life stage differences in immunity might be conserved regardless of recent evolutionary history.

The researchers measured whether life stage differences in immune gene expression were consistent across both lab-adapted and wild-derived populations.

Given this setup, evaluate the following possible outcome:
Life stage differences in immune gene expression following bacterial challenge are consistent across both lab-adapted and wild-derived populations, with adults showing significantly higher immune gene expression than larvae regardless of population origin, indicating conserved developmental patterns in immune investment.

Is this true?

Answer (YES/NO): YES